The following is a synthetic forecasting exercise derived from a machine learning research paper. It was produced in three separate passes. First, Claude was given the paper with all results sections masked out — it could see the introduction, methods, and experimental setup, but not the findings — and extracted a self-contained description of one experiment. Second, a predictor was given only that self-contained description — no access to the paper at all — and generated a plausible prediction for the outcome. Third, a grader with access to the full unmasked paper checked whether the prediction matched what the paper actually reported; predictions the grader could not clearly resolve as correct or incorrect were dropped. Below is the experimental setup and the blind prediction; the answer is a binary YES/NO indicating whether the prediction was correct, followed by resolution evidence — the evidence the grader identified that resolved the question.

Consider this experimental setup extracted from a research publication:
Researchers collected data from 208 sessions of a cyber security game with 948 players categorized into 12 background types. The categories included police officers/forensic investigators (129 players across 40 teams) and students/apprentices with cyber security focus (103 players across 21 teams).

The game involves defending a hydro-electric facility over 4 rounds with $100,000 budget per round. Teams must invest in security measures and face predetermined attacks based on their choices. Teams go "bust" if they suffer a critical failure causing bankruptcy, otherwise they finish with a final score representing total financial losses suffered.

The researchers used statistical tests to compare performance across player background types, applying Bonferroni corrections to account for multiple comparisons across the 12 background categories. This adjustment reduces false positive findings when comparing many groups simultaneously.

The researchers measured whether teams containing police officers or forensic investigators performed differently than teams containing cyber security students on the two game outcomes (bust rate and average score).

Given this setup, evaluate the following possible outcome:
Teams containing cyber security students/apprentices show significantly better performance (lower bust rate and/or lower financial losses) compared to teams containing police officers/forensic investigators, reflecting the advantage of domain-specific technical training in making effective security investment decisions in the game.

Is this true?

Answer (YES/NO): NO